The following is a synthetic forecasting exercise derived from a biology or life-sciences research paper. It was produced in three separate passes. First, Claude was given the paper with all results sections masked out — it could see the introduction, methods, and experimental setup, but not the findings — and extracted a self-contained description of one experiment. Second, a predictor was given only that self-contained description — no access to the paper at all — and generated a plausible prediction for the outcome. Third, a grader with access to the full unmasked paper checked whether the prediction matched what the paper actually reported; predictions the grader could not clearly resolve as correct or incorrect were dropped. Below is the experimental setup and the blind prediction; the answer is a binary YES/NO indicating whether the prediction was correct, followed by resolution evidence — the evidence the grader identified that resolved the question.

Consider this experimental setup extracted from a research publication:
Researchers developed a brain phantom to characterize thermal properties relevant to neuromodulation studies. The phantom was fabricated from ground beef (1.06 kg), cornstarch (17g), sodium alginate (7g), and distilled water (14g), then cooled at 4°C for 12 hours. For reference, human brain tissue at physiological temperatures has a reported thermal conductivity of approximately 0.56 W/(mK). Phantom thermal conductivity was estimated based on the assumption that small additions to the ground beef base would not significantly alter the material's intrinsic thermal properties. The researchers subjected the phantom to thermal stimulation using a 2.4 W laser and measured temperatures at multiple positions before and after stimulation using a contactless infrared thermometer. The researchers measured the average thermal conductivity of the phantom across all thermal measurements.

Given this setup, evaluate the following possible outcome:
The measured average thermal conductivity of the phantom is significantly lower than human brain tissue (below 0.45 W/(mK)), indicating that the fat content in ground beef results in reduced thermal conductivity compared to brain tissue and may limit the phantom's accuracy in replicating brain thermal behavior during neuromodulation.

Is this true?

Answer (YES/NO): NO